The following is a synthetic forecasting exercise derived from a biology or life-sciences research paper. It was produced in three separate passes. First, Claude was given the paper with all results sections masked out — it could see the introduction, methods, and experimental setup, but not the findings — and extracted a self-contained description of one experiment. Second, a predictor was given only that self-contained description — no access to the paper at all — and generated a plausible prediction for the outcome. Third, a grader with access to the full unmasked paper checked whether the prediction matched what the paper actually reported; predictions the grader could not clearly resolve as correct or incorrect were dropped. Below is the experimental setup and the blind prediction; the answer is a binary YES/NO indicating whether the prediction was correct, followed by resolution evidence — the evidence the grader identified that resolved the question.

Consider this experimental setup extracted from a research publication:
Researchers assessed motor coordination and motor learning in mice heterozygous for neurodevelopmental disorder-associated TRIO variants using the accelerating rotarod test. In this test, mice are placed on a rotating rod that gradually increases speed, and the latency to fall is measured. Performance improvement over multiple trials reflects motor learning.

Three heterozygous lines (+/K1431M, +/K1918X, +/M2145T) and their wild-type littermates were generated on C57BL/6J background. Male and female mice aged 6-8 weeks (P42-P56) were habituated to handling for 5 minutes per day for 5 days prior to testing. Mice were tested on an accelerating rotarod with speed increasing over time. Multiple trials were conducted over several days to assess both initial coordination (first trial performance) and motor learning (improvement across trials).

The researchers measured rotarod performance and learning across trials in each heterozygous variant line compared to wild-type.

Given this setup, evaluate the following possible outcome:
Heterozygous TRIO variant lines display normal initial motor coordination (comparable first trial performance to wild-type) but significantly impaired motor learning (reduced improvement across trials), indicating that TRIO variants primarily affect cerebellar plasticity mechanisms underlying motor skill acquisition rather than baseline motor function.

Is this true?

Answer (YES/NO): NO